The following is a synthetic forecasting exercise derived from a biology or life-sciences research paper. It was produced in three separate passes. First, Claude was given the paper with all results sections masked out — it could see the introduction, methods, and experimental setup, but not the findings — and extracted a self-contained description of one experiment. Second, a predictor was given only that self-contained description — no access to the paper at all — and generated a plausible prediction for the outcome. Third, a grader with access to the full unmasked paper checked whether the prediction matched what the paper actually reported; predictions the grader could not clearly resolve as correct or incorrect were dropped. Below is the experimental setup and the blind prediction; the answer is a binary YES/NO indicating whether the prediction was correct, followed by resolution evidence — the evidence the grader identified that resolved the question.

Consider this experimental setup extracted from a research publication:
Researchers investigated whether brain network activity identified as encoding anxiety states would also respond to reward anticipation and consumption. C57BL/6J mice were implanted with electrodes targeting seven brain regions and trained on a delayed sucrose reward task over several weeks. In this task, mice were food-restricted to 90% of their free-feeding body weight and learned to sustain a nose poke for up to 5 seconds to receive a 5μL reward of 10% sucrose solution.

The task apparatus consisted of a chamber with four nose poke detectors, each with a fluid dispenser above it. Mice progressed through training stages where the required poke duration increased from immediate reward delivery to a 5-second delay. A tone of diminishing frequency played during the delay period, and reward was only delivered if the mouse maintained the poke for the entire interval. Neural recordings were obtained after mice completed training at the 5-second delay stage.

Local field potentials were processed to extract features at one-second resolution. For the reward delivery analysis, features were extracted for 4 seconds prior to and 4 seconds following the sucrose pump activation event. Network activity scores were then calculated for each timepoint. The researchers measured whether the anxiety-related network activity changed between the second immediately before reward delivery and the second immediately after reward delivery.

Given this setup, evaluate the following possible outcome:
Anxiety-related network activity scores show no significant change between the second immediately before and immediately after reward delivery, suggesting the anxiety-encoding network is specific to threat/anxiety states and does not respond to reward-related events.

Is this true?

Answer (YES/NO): YES